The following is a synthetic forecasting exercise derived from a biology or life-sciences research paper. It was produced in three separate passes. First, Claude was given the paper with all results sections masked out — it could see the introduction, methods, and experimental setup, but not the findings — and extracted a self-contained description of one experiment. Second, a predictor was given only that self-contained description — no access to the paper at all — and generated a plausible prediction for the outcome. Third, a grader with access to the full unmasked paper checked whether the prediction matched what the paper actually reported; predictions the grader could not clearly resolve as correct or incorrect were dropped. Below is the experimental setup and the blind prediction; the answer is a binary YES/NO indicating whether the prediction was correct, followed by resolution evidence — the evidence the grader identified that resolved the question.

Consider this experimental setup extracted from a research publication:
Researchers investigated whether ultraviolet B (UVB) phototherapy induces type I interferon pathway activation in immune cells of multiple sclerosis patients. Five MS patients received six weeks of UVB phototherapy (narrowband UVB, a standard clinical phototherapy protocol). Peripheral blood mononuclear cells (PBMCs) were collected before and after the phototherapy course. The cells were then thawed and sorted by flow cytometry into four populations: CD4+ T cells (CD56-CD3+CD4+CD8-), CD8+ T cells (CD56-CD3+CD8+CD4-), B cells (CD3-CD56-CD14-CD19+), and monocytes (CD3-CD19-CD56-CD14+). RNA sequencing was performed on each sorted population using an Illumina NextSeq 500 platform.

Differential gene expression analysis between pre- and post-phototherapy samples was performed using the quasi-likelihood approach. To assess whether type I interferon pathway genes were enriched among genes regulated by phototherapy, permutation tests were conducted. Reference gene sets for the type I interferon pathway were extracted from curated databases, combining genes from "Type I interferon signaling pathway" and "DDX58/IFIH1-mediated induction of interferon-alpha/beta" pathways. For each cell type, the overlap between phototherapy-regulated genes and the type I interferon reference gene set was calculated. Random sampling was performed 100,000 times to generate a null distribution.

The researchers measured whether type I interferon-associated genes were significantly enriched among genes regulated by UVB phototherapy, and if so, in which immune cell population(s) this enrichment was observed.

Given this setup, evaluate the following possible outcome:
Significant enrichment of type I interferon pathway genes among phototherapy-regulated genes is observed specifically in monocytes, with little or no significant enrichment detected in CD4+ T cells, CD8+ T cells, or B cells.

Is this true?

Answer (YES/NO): NO